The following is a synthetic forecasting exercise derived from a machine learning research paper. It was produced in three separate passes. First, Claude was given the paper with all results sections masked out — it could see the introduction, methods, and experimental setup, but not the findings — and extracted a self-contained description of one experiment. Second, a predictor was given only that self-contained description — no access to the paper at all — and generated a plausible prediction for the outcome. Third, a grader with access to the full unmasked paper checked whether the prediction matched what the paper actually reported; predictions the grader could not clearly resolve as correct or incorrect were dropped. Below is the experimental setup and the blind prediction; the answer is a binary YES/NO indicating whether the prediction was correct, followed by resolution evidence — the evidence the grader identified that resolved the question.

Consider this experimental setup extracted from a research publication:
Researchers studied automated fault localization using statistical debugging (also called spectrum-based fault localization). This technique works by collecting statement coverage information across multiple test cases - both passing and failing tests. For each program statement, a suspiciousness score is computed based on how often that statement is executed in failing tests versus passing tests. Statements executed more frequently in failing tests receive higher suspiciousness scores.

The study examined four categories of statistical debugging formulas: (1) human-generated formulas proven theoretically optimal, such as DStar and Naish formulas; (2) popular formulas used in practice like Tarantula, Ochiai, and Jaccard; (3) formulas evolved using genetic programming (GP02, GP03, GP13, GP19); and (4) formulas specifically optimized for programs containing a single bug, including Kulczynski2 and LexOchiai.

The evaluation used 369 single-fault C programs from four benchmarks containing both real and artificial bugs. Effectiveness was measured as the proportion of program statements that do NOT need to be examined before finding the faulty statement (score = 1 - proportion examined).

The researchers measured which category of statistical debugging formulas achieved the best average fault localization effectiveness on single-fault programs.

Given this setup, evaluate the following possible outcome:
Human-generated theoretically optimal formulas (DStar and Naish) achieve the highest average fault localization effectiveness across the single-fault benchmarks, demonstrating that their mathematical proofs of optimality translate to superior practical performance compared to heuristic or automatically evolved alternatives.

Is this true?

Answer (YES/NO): NO